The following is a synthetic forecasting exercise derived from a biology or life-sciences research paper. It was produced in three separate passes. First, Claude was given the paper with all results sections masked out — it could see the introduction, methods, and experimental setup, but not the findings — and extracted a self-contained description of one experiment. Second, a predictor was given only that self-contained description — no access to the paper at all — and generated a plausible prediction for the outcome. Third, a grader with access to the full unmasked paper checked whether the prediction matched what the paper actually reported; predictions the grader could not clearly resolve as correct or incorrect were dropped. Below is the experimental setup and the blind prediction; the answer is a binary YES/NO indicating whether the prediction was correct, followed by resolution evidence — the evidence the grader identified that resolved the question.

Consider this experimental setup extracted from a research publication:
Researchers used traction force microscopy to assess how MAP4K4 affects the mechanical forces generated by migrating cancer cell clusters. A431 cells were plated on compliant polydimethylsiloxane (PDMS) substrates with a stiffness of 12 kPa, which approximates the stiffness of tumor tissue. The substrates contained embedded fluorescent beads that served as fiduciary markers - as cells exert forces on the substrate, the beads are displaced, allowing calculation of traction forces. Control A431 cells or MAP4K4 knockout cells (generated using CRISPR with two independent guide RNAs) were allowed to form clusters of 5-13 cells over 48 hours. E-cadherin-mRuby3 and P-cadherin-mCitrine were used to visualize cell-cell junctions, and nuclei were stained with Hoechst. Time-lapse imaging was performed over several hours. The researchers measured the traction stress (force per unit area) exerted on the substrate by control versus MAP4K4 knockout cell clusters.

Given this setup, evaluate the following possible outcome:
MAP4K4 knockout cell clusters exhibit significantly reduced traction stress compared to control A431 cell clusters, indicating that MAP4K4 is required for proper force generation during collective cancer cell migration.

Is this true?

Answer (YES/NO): NO